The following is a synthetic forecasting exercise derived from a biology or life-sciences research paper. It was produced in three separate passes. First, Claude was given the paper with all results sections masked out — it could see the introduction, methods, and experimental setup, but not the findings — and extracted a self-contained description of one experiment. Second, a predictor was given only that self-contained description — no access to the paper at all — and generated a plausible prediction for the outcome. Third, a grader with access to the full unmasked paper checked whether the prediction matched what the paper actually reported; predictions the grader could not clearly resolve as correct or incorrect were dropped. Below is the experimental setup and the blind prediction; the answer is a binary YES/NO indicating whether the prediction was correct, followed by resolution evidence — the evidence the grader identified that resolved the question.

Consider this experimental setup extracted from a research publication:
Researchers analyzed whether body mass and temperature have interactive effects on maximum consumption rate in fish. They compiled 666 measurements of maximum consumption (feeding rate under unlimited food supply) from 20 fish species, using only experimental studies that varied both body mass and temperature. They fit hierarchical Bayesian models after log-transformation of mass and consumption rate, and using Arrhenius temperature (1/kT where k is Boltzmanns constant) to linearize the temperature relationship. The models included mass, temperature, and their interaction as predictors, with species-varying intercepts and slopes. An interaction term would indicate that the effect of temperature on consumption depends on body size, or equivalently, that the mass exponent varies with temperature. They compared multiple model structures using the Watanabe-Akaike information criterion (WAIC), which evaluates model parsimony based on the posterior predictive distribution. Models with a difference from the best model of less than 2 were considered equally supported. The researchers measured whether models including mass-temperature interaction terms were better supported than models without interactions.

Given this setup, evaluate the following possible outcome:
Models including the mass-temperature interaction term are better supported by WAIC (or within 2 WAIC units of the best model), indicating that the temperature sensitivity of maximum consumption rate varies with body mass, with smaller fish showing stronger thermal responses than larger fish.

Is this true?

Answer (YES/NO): NO